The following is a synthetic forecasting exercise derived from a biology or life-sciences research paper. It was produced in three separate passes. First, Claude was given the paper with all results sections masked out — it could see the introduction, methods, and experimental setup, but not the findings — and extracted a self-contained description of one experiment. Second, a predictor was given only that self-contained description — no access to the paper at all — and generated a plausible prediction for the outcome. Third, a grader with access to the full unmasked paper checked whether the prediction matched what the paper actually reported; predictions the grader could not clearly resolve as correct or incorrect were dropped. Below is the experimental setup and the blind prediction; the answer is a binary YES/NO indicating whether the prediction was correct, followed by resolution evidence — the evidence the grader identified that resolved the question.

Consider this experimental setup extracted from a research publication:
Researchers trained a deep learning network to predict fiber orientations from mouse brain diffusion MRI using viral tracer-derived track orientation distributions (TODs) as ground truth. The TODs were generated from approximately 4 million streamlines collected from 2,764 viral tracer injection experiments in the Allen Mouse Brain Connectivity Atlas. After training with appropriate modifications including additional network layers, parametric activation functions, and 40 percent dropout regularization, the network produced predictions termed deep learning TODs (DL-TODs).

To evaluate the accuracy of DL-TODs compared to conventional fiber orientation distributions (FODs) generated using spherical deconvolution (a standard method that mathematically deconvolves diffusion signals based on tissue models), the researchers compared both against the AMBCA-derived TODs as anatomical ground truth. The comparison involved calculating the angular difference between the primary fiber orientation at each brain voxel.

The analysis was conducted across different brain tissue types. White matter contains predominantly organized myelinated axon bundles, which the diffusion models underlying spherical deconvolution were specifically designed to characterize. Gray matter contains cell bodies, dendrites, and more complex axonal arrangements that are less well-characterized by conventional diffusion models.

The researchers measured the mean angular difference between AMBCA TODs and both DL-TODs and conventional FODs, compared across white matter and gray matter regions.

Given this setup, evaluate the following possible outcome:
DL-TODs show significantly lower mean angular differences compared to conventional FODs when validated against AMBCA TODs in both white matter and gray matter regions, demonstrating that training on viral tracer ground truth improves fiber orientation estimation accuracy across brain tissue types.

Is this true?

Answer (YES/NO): YES